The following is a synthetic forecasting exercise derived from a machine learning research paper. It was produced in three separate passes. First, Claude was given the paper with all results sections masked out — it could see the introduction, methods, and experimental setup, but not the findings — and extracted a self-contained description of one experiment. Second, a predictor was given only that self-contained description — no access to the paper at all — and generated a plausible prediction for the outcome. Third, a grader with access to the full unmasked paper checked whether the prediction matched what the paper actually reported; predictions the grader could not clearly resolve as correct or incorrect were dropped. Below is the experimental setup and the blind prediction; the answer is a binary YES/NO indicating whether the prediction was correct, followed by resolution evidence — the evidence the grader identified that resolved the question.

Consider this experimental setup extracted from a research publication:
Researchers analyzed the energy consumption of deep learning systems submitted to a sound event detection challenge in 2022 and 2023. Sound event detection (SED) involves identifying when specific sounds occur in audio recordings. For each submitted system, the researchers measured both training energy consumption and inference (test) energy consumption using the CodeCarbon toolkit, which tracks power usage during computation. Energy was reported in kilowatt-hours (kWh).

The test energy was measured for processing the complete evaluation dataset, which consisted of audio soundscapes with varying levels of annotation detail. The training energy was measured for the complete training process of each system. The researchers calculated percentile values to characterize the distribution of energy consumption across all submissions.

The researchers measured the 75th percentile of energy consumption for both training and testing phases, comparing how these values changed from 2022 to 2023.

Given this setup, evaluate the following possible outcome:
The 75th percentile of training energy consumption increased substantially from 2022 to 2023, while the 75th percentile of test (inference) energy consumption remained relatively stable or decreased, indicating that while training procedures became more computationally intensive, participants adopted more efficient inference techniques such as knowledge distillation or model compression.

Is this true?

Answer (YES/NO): NO